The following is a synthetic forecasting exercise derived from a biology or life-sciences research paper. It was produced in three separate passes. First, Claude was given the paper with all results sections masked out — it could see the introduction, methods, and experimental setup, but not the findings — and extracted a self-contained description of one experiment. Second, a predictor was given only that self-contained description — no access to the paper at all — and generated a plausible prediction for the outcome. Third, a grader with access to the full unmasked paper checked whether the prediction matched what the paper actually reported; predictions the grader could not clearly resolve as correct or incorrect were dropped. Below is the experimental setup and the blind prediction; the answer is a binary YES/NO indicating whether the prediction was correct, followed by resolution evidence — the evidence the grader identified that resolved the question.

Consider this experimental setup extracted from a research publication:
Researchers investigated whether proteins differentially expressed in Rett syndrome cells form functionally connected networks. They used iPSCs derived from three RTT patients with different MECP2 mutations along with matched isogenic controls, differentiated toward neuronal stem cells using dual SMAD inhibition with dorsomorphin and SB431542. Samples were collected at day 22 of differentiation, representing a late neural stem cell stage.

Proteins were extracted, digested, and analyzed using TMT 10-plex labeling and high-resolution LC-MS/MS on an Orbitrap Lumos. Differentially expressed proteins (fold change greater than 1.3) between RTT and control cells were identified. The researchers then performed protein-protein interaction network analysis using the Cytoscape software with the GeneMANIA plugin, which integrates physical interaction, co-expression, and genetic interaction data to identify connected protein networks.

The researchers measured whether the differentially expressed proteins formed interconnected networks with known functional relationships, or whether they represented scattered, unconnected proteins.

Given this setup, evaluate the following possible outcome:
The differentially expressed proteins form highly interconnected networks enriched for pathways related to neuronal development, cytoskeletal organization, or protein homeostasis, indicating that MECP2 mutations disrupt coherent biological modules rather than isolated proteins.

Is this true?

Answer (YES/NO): YES